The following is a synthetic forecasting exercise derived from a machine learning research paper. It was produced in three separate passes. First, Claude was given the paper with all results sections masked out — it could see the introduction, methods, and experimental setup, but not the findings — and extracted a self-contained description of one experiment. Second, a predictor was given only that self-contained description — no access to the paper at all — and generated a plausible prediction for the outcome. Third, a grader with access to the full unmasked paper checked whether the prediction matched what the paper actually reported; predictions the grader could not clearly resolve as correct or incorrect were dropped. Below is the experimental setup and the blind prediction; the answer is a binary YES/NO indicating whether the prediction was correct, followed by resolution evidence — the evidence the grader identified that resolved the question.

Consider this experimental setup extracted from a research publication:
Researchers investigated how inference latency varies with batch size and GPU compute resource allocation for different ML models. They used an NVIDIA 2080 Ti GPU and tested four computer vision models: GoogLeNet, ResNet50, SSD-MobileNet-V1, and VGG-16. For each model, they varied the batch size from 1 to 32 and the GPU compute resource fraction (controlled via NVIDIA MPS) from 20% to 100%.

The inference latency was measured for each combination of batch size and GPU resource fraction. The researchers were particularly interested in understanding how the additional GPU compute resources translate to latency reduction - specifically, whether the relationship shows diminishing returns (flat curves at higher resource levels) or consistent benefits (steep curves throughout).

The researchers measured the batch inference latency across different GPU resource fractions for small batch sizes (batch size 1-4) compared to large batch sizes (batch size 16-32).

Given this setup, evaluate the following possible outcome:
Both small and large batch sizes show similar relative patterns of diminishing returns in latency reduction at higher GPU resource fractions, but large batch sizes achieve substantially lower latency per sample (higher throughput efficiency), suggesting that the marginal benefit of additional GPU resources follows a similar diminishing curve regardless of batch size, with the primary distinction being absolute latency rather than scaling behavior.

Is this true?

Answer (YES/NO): NO